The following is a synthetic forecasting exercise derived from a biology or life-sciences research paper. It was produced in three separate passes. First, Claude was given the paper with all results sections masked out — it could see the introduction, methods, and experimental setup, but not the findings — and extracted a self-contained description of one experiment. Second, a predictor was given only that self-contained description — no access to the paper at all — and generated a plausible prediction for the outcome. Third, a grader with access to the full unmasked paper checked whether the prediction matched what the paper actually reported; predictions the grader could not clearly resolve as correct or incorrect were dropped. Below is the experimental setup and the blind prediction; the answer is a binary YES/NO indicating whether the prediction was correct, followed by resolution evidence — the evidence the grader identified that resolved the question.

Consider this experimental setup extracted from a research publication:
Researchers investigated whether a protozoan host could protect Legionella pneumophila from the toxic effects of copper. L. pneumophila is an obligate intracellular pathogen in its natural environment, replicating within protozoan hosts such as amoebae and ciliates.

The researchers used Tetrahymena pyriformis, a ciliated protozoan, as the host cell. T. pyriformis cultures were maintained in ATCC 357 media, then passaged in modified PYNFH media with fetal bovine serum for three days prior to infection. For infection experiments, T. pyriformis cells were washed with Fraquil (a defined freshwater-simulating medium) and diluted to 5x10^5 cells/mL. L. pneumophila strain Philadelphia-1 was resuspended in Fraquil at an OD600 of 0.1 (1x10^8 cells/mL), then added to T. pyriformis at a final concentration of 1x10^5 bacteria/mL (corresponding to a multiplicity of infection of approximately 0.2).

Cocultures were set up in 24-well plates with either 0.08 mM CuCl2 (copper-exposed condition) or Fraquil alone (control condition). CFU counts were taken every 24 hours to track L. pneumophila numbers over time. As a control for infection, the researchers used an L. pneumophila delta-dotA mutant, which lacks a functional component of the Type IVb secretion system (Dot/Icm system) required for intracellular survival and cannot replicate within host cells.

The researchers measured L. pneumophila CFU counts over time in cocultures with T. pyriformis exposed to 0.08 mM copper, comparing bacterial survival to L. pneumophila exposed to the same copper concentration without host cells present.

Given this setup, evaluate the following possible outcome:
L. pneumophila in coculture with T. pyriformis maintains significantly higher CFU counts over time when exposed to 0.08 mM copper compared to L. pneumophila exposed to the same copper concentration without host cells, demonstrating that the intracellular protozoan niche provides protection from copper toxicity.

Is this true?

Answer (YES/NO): YES